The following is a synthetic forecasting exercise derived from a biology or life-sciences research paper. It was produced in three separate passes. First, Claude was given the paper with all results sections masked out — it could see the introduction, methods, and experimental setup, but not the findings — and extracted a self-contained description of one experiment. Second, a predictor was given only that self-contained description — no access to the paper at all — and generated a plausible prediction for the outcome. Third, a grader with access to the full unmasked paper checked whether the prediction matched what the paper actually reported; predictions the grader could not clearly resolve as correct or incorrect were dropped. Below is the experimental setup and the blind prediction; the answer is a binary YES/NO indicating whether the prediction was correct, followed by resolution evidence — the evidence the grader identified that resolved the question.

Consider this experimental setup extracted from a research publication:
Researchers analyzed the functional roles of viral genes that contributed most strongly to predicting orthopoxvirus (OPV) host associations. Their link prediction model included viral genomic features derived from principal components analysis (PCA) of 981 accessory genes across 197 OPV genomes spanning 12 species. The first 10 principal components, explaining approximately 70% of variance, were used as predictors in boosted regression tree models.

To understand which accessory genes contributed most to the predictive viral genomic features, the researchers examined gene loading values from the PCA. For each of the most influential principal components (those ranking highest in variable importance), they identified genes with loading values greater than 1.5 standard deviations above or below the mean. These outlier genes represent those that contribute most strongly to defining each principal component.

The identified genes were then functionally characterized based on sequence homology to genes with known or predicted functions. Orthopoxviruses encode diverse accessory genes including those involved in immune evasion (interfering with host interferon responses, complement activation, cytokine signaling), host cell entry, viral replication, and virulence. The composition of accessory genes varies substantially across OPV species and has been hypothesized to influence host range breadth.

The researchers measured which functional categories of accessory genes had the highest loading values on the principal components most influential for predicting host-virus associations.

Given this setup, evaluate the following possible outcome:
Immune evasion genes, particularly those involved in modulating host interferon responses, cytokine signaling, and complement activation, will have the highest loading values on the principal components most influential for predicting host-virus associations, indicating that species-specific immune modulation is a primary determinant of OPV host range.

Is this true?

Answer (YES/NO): NO